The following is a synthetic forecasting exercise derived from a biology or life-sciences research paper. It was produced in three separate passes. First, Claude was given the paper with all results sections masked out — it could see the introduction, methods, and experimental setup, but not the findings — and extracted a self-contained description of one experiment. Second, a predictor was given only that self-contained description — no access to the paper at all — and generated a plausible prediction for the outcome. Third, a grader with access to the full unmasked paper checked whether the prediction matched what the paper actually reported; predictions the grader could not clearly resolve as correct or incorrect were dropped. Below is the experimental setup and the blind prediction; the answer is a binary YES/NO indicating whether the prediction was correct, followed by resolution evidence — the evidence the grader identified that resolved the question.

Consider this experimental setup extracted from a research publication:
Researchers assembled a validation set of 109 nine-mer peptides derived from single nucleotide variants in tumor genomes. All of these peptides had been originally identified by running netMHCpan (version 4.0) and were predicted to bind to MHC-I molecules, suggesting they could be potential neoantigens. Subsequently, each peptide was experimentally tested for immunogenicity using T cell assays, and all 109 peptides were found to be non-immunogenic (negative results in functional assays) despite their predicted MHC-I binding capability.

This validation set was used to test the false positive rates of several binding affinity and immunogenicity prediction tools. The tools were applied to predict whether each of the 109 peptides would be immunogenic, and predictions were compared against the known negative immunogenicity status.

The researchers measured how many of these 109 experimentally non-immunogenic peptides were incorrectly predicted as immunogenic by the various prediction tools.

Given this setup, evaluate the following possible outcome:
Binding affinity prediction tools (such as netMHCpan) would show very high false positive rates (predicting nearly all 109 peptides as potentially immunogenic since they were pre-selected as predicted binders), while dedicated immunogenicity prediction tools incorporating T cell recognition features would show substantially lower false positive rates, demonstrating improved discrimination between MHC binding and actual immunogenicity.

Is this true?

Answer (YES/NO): NO